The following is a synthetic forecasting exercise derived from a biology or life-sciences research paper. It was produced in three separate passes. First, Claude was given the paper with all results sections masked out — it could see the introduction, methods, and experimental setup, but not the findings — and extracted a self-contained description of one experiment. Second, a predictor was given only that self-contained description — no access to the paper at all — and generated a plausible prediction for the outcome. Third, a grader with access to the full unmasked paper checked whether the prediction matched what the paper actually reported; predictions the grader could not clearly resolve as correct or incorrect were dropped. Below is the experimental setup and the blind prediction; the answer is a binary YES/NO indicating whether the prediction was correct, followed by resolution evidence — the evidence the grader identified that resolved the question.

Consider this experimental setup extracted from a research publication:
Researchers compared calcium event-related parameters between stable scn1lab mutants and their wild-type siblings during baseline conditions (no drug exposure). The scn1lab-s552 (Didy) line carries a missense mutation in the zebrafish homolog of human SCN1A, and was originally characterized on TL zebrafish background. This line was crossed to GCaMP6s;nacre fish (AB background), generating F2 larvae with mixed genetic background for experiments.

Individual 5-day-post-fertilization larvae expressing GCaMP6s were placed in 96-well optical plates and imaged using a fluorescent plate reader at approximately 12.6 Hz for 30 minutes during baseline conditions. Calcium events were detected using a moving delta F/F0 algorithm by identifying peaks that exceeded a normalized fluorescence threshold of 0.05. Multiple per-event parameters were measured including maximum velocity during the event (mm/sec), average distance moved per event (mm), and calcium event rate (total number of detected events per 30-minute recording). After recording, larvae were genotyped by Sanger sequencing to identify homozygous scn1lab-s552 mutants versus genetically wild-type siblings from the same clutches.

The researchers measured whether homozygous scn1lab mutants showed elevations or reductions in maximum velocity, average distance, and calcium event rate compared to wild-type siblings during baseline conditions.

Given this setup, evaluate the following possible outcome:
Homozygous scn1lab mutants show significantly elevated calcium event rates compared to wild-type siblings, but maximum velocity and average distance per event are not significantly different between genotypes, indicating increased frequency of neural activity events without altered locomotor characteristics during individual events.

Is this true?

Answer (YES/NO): NO